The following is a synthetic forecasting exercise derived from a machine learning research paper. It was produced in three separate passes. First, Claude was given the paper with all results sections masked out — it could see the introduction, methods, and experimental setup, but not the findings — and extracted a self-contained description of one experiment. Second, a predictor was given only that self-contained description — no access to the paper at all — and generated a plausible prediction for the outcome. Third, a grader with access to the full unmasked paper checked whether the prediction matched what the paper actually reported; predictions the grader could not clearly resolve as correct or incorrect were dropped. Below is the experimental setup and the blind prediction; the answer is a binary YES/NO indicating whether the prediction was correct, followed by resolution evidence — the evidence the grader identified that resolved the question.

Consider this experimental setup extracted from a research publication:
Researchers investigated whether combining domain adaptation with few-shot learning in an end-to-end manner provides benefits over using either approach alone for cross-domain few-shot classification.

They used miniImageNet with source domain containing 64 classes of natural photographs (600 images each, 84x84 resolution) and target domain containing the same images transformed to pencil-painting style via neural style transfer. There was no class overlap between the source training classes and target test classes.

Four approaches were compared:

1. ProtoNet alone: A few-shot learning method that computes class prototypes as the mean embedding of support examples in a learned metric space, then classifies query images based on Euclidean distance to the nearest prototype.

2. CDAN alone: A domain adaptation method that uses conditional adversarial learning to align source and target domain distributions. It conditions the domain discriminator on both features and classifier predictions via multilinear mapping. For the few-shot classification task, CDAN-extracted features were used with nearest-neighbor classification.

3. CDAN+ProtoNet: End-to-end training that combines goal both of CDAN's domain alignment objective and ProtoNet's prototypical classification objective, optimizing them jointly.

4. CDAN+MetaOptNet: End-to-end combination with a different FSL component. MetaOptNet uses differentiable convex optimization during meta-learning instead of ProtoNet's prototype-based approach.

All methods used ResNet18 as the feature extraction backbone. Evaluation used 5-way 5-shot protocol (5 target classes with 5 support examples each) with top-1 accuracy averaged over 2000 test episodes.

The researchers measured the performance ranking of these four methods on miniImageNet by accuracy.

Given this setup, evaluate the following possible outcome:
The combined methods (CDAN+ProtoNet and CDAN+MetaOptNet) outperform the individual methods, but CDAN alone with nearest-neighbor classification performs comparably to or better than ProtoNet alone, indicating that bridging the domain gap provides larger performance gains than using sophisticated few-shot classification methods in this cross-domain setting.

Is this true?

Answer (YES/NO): NO